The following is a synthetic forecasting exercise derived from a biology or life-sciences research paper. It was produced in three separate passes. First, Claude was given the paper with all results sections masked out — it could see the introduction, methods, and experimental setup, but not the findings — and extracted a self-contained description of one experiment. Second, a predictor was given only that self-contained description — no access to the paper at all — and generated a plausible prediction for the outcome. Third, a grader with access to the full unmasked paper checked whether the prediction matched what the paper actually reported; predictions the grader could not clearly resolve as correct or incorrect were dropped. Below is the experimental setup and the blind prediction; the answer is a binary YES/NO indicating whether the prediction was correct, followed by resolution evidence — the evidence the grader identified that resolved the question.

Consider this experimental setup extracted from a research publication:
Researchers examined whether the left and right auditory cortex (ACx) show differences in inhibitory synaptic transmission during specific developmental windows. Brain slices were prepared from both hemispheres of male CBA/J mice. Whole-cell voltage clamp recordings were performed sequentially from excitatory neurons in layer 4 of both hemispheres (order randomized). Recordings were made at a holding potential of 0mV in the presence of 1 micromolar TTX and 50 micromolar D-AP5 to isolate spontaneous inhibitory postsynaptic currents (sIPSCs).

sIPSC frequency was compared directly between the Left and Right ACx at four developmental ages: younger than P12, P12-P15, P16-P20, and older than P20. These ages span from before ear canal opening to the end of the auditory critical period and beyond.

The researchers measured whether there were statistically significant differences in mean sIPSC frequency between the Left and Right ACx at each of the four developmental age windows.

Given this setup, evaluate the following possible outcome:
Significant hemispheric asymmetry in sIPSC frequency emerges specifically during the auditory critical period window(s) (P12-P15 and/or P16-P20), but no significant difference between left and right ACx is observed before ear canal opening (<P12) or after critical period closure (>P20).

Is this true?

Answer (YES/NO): YES